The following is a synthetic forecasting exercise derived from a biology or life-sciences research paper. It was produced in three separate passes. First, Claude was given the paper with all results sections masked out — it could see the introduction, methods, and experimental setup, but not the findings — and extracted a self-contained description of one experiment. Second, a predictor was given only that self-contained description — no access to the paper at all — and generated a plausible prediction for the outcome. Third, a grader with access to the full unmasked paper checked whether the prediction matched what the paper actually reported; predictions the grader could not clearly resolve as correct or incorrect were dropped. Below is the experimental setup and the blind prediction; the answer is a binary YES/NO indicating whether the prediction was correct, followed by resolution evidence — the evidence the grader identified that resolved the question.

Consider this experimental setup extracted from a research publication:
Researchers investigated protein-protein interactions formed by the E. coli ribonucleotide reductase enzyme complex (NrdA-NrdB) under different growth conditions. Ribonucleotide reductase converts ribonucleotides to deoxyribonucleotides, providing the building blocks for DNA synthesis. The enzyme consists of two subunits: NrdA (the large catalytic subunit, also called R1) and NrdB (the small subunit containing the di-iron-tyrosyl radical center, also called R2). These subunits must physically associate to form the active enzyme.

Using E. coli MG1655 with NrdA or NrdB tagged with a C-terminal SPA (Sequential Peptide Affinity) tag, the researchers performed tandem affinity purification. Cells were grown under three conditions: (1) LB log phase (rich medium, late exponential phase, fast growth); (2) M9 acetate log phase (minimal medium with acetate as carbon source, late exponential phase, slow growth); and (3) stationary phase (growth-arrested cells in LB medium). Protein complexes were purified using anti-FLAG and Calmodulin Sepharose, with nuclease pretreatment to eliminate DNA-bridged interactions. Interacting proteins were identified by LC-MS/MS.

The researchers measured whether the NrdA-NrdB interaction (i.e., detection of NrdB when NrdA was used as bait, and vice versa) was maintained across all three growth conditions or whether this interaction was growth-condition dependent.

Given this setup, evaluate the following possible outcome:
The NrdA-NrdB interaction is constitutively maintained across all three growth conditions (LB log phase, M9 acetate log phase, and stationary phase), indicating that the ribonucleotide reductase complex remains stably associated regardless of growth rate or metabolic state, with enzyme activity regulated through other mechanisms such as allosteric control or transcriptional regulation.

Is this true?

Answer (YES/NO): YES